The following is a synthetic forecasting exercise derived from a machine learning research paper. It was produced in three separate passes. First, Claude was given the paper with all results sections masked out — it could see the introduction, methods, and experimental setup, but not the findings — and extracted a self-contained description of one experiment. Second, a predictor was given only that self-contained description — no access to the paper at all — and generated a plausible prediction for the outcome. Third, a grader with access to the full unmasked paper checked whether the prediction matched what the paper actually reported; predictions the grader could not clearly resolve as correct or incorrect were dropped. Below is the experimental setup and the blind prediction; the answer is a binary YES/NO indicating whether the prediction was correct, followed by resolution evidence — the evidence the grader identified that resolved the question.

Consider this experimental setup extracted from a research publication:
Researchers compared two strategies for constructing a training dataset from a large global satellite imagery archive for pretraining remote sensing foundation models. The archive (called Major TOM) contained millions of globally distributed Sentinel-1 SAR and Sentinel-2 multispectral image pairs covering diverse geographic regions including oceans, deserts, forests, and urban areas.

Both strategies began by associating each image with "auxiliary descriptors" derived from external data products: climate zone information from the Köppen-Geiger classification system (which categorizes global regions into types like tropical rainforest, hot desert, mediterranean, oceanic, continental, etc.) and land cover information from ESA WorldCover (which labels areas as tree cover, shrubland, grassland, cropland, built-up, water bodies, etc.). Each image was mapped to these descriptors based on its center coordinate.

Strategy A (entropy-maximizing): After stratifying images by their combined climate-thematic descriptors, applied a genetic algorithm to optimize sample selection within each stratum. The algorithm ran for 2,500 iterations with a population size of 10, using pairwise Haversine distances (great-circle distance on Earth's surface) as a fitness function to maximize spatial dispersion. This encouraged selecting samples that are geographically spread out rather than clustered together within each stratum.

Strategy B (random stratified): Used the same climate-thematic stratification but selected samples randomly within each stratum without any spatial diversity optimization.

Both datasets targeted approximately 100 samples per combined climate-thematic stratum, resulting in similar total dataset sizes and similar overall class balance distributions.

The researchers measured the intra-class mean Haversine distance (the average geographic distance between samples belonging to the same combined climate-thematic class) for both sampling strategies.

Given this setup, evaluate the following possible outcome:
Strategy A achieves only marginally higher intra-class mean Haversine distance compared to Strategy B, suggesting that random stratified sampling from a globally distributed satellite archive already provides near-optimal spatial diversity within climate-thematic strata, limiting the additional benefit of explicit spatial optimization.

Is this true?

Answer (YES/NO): NO